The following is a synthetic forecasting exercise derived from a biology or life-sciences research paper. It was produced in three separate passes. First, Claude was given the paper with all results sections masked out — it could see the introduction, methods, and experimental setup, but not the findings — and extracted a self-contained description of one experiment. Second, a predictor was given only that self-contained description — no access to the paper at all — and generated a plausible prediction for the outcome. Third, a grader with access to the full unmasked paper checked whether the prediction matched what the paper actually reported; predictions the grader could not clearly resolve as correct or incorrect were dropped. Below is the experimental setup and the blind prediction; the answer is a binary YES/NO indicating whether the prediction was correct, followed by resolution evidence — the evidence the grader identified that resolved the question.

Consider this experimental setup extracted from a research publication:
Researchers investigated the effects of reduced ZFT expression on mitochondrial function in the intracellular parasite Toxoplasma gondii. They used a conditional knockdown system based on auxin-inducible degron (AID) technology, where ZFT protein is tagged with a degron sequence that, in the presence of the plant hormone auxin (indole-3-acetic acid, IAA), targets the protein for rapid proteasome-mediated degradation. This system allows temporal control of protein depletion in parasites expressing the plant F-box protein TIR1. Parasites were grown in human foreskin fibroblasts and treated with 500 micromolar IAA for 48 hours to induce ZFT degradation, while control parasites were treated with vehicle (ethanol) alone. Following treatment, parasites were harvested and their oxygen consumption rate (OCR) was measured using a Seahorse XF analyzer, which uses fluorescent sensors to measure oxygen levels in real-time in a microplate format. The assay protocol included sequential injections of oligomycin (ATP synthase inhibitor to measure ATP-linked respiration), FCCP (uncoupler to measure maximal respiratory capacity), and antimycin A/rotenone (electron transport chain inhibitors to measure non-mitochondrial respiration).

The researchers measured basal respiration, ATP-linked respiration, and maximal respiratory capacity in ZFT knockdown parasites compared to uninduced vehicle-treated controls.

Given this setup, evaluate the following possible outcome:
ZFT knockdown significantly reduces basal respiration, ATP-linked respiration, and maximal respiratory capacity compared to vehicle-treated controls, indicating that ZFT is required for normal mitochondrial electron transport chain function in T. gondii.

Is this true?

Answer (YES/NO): NO